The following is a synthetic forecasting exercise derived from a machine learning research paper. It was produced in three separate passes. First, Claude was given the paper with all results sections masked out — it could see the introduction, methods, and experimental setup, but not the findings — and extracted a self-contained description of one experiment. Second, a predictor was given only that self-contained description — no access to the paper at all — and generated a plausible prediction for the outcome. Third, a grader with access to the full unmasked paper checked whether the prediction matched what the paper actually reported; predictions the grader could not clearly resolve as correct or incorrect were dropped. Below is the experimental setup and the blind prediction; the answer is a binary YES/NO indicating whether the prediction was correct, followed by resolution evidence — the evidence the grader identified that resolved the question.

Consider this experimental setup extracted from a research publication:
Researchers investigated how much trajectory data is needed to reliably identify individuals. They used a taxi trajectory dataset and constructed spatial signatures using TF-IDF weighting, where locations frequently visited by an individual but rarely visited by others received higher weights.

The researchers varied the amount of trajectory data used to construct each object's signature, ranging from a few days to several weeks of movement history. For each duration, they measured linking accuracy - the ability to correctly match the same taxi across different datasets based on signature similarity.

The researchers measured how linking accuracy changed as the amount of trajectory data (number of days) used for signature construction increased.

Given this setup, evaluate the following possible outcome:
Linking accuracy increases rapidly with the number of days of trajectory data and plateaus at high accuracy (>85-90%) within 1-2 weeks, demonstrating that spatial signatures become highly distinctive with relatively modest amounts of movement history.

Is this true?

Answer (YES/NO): YES